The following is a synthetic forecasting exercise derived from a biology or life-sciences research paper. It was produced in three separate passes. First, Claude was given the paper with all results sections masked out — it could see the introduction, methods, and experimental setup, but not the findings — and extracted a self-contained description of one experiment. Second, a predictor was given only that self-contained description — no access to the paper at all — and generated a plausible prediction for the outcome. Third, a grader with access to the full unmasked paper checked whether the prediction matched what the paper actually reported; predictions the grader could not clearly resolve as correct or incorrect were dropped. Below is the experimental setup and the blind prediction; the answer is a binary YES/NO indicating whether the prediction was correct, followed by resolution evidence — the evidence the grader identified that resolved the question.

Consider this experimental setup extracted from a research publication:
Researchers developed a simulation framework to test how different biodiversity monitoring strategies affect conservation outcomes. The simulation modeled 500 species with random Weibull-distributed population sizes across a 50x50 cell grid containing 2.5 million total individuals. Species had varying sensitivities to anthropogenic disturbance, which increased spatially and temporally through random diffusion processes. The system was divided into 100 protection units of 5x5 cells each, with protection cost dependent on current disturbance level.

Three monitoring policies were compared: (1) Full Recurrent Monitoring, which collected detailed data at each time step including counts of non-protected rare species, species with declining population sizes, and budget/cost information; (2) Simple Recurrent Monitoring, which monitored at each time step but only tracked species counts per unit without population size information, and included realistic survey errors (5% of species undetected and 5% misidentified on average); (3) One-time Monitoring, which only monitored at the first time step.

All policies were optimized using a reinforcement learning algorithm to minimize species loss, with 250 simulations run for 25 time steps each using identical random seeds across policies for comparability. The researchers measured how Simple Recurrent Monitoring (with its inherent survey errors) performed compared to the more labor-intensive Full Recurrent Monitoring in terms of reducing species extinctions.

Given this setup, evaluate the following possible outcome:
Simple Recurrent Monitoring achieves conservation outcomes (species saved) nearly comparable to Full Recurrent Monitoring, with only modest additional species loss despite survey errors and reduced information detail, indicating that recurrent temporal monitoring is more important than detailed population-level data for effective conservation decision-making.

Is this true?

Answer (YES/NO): YES